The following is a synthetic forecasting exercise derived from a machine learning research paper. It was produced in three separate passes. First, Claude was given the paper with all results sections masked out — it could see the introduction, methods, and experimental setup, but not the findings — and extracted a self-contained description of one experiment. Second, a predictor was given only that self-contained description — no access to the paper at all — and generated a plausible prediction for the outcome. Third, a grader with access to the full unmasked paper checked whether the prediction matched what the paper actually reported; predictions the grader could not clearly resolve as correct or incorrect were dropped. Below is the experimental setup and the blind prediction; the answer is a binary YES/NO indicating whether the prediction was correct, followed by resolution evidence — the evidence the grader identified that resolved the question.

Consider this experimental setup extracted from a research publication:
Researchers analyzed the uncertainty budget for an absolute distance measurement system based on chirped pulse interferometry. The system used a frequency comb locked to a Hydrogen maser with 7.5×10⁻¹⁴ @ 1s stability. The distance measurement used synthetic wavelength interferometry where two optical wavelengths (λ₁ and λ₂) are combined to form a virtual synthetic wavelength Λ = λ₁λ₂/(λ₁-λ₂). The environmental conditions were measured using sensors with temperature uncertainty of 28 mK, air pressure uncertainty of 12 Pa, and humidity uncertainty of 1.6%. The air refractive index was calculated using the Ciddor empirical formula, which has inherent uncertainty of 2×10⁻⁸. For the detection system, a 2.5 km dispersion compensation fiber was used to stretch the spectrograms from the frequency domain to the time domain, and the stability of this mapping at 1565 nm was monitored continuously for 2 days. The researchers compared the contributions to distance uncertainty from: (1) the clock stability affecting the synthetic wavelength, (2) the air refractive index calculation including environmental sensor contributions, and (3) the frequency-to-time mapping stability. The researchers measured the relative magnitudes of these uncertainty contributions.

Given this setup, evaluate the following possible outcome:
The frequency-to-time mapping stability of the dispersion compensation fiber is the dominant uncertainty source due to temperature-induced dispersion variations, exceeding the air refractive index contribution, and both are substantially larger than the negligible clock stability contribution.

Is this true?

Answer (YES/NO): NO